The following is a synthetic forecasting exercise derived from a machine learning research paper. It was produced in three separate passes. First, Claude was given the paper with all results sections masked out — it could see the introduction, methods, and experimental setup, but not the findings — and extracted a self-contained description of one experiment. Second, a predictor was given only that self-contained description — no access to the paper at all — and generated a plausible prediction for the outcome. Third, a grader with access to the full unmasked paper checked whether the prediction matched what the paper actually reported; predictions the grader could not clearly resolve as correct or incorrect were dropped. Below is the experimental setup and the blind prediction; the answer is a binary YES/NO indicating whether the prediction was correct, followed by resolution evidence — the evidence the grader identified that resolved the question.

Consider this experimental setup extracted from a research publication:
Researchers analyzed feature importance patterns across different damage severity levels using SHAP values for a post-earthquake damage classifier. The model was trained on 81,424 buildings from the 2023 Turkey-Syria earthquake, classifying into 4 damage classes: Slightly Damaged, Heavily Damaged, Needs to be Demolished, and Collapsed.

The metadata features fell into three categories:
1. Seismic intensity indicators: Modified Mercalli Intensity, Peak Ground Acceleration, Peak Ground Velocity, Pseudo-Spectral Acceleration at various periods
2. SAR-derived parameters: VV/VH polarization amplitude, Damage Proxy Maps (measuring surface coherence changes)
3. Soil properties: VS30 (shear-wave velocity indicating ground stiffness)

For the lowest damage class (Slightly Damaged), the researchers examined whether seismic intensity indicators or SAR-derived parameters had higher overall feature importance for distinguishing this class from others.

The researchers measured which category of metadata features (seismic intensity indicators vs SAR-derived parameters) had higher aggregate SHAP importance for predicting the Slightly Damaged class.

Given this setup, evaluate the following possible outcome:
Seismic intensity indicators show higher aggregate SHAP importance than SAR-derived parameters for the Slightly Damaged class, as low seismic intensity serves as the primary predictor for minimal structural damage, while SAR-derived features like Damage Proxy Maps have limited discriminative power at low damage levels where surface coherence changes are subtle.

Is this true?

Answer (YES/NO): YES